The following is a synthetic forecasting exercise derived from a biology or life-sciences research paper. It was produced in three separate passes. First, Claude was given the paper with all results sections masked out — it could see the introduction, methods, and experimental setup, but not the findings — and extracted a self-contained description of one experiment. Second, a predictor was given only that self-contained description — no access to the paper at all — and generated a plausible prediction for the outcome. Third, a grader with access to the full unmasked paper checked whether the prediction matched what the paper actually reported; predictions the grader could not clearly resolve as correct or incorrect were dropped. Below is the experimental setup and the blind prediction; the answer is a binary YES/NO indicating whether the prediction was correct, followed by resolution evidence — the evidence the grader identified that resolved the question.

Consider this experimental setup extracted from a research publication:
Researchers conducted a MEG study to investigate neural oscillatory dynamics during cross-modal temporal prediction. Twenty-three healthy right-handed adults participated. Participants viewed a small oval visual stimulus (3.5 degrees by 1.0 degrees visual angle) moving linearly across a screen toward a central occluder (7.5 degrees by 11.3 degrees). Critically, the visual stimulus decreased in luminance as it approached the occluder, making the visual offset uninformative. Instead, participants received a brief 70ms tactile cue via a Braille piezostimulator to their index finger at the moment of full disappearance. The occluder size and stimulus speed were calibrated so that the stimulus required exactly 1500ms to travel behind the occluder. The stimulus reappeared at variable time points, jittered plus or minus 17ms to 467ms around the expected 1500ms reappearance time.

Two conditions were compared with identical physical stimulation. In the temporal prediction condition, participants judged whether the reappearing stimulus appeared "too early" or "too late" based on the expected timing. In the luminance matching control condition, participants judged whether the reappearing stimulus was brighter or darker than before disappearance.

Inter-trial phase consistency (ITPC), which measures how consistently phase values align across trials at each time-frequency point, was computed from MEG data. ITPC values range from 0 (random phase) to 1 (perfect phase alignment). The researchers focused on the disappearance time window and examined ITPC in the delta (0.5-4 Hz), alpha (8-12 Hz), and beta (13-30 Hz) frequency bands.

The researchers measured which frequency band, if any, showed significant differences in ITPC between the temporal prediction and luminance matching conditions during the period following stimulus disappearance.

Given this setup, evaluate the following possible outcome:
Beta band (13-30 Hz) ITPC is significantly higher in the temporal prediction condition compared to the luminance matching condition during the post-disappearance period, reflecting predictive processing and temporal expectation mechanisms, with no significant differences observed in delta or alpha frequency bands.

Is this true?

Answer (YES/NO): NO